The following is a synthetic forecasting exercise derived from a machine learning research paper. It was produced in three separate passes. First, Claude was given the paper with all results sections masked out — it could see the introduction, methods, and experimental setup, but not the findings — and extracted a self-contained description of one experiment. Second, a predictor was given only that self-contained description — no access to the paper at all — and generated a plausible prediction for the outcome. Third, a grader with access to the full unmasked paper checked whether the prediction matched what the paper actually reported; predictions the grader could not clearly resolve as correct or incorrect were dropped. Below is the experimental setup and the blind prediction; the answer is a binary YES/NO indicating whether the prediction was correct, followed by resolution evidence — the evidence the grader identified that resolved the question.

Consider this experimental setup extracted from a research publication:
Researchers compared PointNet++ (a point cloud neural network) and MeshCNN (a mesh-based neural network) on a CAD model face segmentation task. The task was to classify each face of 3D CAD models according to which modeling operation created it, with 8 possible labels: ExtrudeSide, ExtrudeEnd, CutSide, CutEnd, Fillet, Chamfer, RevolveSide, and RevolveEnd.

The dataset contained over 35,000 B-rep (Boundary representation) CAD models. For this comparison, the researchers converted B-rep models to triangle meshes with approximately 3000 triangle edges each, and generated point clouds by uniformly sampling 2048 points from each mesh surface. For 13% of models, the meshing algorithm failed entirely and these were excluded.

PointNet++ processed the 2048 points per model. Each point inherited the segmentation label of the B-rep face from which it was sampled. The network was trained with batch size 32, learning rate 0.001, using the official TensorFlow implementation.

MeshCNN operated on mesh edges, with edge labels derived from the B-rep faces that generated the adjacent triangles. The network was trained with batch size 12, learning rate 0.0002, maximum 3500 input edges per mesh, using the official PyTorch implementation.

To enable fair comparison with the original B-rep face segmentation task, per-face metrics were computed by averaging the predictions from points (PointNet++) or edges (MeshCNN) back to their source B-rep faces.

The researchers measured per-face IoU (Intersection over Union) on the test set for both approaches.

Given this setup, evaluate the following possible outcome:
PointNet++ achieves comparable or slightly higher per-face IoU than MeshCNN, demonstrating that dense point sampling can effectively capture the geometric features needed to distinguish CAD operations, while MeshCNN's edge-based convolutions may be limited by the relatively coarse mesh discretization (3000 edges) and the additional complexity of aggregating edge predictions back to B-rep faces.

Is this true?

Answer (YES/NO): NO